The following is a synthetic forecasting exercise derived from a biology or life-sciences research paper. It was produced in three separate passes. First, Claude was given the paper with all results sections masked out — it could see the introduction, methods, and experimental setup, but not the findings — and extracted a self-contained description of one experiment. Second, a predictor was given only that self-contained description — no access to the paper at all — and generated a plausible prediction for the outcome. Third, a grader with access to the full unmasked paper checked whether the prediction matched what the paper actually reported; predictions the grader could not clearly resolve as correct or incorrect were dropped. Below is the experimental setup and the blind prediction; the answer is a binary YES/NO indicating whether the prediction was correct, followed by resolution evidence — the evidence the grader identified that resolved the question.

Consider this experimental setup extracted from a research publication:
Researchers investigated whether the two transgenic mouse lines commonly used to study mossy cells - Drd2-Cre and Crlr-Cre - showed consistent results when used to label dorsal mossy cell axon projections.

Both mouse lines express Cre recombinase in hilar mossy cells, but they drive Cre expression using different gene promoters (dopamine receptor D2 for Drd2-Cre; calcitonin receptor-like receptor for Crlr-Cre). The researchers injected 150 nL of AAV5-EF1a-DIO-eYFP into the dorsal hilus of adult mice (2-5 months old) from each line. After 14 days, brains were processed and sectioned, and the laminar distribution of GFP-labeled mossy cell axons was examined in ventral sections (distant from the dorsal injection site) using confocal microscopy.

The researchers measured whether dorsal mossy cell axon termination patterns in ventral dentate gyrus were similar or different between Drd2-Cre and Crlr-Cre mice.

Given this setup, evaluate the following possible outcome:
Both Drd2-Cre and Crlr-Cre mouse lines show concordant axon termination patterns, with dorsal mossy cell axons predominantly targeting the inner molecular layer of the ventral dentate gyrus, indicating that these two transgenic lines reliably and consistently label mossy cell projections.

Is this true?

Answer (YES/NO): NO